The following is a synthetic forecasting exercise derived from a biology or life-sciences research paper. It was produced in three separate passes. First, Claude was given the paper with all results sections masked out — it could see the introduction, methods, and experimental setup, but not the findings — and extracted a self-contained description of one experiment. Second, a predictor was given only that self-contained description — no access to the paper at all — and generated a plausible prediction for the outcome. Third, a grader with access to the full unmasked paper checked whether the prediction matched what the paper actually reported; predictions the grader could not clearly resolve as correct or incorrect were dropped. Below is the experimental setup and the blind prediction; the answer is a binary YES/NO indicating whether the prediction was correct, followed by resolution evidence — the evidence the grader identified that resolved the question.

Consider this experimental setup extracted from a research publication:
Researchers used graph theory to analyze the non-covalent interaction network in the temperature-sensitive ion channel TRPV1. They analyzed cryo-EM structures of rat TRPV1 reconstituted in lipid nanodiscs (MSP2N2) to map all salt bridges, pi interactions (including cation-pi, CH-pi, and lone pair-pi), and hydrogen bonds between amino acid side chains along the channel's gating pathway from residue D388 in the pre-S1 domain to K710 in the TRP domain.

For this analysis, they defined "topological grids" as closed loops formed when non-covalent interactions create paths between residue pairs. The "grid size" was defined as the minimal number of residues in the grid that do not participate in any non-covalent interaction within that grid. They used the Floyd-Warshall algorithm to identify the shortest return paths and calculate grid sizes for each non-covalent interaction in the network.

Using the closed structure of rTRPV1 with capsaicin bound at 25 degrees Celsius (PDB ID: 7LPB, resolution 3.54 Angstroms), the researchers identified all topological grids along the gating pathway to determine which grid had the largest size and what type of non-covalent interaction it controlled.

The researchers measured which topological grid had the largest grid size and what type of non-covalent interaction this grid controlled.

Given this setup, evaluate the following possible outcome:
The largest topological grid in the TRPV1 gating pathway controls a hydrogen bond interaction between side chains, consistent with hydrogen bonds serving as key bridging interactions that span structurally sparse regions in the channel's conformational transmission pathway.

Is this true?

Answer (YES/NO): NO